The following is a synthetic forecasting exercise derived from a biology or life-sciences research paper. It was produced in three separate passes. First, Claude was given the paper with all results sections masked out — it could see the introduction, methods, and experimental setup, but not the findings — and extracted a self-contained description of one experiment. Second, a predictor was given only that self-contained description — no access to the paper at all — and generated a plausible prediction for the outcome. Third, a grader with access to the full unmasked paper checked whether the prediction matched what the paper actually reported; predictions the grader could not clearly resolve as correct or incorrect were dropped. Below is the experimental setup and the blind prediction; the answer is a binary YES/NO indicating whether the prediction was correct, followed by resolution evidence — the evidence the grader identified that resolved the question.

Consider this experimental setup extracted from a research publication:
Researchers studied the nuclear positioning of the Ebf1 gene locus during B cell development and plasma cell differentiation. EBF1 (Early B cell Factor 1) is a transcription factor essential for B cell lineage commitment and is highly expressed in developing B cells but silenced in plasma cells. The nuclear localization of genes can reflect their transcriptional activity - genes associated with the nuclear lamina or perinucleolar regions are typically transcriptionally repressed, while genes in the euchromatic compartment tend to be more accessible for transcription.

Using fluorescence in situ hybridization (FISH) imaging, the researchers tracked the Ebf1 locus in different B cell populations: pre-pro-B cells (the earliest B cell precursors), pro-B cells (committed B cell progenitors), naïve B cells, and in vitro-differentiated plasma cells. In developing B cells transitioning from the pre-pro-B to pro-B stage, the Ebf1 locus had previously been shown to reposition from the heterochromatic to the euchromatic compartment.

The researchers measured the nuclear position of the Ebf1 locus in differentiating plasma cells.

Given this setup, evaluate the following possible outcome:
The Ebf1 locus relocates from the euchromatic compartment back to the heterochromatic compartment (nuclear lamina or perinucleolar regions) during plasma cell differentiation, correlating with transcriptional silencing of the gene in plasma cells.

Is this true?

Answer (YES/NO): YES